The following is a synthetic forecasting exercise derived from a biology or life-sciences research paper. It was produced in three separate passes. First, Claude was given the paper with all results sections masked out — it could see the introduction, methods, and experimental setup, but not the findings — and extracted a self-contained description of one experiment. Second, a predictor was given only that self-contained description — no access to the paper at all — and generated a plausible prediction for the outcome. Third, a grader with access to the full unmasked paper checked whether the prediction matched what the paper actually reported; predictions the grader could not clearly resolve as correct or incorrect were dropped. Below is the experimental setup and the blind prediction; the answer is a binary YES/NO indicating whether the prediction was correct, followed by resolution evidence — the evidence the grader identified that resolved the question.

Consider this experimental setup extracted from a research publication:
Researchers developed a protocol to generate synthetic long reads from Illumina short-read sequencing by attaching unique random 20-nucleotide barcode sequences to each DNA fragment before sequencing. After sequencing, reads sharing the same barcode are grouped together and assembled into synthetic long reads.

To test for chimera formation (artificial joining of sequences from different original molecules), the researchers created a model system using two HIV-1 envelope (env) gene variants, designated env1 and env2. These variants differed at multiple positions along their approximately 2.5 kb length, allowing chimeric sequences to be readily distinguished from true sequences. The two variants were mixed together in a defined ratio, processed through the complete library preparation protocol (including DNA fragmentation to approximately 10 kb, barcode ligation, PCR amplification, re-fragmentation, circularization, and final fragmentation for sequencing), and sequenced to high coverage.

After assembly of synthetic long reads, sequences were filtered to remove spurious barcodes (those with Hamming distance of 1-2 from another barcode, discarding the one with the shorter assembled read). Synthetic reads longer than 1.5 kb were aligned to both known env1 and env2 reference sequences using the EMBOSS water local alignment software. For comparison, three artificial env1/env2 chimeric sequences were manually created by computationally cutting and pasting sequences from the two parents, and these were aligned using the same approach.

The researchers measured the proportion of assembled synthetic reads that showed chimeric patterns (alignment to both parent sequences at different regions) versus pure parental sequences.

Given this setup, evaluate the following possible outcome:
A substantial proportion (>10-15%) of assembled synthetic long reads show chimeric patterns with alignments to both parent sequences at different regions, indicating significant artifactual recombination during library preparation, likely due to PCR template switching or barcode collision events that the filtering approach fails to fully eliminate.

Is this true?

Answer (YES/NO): NO